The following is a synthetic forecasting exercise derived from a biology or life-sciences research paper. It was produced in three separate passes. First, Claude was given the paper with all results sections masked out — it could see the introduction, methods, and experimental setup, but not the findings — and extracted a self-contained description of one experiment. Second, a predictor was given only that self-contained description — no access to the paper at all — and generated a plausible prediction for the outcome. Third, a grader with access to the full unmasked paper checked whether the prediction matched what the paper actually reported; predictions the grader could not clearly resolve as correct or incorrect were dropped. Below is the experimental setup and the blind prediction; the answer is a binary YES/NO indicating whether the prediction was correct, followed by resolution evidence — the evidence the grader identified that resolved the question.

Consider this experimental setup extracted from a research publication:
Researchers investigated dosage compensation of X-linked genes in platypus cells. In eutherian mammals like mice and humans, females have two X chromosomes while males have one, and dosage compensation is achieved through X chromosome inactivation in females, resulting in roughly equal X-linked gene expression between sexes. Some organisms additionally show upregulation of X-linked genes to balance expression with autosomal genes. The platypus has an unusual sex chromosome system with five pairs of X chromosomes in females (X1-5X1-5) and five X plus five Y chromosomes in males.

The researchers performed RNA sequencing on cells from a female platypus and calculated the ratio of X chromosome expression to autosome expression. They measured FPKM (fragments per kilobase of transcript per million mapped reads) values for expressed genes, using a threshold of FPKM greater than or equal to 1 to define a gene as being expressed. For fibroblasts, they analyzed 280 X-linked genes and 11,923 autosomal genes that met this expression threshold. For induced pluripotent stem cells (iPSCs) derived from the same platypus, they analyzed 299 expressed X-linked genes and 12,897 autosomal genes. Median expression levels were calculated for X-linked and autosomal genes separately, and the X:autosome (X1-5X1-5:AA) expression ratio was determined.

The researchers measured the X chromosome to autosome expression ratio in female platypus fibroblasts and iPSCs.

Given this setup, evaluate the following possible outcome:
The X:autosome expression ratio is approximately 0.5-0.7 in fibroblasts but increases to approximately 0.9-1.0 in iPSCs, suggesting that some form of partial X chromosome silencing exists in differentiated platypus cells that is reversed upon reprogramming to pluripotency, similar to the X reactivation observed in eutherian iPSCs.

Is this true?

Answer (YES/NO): NO